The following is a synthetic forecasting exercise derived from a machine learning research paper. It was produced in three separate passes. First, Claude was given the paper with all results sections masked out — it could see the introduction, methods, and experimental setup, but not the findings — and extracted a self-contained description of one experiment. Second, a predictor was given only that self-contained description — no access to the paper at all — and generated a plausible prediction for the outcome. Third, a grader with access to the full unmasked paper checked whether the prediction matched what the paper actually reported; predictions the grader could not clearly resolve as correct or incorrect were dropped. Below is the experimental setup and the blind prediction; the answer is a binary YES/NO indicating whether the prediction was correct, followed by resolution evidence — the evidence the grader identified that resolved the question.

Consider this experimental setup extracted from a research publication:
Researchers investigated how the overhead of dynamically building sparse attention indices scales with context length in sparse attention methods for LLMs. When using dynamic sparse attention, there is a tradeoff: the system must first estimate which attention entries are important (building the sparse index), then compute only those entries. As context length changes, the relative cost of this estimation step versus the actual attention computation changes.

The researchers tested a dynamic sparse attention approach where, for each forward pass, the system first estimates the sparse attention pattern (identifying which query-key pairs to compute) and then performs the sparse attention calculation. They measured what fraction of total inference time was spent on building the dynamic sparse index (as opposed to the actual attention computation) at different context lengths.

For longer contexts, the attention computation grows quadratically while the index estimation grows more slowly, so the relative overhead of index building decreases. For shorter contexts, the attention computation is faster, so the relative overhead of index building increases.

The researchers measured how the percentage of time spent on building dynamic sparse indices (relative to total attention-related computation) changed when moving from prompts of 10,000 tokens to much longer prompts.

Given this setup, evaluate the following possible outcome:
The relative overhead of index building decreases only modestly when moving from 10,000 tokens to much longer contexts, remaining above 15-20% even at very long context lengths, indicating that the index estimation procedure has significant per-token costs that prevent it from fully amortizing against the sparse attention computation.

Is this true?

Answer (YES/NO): NO